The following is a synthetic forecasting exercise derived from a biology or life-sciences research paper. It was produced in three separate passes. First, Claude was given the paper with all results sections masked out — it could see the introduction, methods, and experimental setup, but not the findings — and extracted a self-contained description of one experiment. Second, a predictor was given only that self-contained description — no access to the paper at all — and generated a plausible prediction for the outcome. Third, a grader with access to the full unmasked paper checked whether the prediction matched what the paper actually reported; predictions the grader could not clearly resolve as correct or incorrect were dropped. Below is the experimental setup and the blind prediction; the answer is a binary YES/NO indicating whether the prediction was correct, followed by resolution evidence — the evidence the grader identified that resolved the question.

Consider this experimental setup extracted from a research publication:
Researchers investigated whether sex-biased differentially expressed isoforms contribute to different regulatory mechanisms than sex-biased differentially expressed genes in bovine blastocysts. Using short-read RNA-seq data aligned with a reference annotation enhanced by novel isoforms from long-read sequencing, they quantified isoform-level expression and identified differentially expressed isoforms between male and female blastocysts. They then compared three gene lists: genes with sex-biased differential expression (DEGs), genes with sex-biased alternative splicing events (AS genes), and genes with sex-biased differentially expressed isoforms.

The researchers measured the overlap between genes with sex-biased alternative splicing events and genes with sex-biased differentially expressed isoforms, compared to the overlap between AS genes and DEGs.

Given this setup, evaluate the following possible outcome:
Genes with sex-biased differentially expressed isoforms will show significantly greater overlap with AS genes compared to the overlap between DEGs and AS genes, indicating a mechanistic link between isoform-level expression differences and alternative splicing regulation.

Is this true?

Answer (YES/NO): YES